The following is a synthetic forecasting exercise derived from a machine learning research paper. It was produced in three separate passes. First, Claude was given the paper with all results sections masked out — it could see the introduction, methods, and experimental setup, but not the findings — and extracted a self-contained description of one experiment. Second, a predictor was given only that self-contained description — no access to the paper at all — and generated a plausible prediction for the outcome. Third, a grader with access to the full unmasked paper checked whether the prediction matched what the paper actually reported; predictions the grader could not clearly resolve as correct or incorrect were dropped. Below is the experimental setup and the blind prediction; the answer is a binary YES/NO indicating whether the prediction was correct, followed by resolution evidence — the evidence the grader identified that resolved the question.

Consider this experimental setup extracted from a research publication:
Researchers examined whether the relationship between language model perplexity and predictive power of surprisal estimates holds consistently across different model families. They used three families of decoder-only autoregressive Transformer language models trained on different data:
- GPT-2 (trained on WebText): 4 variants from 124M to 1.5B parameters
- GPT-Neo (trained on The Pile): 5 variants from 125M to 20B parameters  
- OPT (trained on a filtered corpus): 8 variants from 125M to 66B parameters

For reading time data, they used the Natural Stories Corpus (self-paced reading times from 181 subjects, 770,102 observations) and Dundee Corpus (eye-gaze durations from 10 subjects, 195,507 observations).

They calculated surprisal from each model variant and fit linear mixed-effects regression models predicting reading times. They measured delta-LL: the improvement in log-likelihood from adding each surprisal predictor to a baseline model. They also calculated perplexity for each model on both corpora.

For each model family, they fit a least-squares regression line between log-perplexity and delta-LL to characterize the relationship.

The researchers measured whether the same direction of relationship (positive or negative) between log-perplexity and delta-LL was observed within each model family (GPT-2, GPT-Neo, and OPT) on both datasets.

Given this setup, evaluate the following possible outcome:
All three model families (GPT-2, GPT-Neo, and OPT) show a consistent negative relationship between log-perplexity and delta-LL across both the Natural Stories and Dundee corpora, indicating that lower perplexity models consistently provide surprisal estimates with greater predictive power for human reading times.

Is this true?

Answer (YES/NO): NO